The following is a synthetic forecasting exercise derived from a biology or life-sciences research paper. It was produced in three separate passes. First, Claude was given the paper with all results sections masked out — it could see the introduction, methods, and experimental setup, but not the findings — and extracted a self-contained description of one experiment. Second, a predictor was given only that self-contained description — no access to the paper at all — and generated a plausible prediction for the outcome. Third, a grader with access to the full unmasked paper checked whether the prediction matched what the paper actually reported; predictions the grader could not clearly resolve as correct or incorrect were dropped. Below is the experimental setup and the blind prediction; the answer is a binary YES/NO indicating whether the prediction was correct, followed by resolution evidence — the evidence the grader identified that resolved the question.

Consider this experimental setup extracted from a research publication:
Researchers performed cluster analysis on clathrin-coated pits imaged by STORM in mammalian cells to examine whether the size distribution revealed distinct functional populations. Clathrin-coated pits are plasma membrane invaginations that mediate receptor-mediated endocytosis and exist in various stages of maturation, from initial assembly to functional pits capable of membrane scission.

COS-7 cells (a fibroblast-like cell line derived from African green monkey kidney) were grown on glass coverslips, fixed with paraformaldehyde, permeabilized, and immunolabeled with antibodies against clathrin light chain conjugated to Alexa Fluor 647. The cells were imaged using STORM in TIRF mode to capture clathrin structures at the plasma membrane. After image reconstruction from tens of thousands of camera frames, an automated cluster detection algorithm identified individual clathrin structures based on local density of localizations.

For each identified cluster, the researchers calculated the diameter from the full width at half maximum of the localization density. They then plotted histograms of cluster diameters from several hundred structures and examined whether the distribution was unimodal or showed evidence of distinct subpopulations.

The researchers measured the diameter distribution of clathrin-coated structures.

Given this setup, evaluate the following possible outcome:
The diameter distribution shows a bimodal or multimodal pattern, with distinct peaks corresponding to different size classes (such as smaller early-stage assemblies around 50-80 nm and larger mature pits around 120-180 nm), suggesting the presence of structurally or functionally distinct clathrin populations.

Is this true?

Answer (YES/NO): YES